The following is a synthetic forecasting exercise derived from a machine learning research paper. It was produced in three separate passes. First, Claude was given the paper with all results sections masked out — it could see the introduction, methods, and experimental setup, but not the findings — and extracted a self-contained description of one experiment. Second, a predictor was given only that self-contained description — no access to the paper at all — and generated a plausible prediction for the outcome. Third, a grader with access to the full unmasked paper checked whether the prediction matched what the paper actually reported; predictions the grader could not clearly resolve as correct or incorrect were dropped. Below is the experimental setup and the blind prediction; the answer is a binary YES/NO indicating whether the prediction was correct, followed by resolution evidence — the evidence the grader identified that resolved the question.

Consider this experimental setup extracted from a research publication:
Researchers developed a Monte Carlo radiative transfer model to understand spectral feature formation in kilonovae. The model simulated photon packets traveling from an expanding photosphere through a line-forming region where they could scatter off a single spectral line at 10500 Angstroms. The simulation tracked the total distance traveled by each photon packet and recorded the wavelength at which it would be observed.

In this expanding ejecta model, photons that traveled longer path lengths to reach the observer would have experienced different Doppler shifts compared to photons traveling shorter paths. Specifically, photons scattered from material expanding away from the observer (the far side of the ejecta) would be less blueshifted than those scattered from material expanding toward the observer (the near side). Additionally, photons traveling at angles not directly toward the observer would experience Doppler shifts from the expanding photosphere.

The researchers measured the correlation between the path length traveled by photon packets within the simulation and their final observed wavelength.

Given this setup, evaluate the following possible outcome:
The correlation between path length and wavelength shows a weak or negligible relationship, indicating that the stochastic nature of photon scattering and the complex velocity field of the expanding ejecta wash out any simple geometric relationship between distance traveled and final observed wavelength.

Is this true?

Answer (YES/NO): NO